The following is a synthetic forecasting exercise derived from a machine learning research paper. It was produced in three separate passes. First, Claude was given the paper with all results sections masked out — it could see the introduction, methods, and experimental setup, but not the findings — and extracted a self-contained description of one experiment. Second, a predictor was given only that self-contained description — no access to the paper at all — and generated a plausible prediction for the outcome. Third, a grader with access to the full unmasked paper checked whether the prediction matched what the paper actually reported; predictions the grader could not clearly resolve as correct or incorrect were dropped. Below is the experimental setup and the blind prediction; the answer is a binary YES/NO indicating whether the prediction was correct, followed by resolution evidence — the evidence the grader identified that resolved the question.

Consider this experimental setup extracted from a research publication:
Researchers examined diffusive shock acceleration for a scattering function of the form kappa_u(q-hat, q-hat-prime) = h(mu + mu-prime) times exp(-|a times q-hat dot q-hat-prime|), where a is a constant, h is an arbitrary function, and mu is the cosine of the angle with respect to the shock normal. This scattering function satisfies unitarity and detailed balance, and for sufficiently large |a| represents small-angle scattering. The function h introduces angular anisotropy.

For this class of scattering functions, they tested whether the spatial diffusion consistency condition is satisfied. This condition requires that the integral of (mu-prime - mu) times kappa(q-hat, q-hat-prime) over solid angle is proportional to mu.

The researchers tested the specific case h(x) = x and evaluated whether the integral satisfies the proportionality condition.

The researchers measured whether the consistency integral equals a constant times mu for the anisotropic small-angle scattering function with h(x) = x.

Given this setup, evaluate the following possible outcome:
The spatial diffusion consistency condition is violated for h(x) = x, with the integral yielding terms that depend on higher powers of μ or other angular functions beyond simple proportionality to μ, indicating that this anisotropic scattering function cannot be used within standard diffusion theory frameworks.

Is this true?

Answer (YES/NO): YES